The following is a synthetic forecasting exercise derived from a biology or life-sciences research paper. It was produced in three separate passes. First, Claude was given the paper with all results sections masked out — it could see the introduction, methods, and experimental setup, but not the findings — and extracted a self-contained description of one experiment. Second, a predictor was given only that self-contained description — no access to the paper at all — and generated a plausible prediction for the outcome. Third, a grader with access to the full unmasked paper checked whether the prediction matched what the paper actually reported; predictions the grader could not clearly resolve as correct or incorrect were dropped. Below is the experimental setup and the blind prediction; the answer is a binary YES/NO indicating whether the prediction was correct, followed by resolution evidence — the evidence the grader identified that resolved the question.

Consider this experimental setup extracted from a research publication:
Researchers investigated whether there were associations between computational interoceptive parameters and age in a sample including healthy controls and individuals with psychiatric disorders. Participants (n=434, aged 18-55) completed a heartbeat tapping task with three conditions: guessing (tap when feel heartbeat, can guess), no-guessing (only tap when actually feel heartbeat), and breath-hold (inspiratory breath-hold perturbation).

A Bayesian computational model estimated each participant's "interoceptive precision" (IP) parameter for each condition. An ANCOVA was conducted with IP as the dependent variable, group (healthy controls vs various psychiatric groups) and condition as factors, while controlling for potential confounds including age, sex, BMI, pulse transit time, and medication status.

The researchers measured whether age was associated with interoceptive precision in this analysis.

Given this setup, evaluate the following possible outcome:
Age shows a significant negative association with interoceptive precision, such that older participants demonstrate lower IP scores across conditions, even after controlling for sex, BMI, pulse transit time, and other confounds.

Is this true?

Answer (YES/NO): YES